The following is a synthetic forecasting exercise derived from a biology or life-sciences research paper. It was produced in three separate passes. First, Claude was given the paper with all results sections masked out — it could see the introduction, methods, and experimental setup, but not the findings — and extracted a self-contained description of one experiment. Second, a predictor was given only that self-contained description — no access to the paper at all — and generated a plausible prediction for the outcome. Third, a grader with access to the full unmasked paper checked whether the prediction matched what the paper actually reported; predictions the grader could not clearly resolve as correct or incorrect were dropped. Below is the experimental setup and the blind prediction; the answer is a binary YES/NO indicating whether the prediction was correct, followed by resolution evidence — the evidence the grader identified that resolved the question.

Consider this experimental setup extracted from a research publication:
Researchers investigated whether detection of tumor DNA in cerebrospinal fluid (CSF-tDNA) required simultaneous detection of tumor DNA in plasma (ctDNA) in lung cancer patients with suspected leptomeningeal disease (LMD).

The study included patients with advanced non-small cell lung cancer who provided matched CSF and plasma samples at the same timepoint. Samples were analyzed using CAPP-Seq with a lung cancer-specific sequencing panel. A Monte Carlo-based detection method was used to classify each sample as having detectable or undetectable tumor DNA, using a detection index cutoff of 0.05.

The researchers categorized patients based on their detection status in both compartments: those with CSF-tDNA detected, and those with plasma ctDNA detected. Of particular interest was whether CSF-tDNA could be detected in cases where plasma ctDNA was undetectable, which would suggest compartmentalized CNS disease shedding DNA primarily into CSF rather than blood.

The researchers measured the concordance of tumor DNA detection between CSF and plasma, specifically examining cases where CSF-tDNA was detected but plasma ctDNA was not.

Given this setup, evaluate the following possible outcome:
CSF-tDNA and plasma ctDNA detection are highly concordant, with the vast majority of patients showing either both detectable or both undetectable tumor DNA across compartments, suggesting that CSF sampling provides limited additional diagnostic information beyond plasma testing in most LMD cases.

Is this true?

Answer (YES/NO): NO